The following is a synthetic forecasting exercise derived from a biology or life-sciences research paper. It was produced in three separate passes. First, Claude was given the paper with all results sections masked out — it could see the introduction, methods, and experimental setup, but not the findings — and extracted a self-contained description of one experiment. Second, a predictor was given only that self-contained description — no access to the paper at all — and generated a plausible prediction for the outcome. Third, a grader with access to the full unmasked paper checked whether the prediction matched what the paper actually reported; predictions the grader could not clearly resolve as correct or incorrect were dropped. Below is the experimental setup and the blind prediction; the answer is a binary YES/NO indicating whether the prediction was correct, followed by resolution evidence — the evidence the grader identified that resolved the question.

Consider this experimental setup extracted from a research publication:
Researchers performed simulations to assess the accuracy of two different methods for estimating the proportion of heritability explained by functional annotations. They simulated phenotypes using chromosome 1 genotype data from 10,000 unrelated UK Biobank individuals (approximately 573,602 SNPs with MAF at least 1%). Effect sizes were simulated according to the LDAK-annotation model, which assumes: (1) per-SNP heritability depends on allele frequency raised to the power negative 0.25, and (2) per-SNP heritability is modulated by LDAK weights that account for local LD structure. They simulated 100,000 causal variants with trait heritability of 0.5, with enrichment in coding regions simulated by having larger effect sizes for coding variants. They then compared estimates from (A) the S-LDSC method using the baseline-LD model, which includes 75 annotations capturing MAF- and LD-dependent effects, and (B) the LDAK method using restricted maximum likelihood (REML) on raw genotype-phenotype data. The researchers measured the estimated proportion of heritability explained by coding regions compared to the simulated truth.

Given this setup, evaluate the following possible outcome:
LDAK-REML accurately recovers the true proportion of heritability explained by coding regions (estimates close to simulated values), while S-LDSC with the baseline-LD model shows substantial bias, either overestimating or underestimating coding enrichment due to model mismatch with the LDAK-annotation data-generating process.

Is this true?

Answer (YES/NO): NO